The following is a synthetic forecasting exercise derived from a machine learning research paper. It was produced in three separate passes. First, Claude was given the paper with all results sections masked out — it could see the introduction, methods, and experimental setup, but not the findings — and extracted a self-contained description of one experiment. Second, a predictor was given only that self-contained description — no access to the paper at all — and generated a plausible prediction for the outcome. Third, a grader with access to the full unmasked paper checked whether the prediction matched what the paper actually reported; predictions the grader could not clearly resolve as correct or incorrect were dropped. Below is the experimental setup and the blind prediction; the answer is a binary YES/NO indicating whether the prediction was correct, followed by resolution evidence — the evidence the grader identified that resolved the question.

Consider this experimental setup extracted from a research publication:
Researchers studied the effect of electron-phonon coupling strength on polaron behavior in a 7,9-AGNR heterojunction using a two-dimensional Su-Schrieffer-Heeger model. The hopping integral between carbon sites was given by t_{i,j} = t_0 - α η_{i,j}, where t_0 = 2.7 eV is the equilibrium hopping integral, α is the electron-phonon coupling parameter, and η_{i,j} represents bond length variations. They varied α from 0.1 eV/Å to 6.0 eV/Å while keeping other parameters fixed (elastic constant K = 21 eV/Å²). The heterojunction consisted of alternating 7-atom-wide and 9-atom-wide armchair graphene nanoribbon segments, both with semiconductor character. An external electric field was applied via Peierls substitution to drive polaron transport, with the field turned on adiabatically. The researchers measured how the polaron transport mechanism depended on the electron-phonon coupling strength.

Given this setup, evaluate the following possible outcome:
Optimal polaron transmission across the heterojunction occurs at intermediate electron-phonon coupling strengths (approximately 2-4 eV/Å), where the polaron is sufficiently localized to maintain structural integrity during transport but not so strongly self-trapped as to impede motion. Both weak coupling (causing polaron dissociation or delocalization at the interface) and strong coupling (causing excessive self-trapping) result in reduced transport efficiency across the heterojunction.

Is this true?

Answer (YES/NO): NO